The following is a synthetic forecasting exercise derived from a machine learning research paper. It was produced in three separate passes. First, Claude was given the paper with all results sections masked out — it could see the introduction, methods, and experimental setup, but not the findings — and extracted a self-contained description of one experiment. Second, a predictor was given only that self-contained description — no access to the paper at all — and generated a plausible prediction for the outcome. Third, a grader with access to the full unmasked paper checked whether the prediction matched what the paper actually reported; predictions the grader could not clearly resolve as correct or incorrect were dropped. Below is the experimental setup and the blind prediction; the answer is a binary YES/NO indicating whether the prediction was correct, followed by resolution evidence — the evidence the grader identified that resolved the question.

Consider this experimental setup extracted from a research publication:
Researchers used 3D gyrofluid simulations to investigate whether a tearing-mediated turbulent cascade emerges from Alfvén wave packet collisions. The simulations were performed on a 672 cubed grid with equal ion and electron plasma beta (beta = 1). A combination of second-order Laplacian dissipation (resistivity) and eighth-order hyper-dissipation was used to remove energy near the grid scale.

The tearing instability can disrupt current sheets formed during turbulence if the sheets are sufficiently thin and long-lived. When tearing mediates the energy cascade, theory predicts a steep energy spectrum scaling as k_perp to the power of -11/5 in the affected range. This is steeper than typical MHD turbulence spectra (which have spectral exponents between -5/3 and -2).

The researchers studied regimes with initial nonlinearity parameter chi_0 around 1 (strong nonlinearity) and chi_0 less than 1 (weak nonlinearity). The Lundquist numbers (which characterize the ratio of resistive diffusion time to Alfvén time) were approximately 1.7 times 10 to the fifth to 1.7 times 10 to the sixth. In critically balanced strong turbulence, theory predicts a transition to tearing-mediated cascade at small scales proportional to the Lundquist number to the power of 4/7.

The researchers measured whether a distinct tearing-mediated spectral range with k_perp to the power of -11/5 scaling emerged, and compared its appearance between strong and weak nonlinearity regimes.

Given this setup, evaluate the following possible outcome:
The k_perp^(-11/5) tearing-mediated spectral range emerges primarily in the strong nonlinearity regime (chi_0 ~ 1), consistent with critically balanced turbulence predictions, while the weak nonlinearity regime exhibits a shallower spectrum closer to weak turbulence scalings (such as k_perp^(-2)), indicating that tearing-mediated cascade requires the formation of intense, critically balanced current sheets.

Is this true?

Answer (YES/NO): NO